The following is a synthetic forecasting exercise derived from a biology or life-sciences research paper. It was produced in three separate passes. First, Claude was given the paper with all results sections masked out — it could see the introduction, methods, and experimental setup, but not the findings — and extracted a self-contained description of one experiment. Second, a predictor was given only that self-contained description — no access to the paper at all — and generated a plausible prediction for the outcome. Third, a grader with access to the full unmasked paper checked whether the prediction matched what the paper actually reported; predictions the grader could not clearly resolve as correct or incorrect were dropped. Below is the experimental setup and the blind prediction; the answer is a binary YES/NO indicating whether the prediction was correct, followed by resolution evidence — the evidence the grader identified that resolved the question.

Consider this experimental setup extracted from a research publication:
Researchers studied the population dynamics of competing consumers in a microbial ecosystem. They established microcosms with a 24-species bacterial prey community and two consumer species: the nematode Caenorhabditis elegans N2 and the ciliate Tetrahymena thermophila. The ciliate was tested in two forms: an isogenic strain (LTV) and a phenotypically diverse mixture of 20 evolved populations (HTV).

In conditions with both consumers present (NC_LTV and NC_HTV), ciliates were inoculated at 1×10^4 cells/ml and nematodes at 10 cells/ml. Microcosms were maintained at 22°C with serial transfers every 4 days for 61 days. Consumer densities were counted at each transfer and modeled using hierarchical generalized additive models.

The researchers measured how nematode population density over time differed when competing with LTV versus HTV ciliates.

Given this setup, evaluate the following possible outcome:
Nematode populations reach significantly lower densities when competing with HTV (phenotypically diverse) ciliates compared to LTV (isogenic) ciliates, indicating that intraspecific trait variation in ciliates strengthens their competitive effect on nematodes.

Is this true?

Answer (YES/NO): YES